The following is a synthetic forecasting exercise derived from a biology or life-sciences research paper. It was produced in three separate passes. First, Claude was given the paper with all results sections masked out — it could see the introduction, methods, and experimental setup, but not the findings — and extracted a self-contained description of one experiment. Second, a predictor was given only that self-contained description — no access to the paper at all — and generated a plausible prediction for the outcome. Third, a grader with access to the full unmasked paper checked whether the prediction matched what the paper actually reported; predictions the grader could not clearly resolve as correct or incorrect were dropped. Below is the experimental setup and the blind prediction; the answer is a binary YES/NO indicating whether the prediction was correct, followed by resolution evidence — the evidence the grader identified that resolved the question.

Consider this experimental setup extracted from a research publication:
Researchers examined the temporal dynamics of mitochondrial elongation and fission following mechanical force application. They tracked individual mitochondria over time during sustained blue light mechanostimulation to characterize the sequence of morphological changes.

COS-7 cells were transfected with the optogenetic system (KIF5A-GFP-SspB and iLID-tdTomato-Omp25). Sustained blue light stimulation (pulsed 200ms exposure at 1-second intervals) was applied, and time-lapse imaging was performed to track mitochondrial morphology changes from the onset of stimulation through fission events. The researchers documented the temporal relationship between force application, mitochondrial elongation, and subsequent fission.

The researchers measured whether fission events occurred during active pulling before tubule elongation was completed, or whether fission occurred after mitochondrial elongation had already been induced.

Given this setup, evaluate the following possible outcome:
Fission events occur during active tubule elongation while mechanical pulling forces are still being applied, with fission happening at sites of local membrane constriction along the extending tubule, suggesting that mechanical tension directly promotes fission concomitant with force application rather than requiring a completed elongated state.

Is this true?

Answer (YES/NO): NO